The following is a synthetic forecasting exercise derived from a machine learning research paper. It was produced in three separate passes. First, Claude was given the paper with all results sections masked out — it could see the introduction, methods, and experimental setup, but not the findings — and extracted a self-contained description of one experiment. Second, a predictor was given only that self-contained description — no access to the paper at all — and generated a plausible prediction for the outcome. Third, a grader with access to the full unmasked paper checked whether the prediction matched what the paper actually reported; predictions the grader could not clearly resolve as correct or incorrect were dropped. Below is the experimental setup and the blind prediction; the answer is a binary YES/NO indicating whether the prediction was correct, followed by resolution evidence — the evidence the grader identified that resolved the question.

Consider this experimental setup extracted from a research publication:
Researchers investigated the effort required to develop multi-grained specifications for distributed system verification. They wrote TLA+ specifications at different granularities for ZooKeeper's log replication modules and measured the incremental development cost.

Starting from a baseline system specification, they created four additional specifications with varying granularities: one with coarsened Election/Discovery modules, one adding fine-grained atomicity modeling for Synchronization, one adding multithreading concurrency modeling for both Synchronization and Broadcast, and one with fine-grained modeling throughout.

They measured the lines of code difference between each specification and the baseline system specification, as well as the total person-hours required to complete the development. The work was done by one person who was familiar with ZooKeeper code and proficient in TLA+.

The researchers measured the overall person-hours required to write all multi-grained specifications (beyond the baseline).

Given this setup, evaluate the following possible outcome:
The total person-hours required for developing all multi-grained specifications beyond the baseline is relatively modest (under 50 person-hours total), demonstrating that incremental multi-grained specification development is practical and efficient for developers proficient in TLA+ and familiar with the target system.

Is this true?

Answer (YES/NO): YES